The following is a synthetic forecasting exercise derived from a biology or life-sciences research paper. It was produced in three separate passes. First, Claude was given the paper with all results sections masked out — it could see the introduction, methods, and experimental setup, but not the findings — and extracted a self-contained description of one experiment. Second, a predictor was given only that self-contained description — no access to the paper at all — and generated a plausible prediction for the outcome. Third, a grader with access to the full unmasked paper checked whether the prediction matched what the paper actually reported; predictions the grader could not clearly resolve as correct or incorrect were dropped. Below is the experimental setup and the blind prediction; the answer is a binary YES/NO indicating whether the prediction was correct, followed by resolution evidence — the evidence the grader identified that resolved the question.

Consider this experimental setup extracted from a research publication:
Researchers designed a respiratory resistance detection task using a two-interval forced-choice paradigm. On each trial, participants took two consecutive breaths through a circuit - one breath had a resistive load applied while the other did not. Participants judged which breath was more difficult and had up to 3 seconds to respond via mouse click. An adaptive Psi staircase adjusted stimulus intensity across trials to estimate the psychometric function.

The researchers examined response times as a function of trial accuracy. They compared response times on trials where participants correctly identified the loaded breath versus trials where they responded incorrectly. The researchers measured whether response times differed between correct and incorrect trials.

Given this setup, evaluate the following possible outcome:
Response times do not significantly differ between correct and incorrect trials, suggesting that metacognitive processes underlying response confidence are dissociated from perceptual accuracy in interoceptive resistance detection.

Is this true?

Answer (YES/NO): NO